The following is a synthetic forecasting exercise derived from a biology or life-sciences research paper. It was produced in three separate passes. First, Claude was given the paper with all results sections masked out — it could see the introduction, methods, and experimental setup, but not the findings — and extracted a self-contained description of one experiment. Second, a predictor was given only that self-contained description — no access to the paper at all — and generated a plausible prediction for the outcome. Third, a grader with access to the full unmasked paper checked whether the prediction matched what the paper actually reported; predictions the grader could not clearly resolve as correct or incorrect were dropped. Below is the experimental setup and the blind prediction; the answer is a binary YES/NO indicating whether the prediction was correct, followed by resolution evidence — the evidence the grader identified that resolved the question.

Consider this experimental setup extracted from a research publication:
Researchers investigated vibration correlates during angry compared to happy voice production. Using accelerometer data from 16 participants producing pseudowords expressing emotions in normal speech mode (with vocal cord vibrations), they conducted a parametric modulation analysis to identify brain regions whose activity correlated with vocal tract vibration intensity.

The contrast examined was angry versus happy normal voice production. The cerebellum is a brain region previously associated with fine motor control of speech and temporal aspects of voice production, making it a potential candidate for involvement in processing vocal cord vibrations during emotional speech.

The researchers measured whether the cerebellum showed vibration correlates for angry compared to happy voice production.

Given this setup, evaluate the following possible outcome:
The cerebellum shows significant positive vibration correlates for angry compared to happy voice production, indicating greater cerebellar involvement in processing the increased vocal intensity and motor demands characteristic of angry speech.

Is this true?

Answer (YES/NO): YES